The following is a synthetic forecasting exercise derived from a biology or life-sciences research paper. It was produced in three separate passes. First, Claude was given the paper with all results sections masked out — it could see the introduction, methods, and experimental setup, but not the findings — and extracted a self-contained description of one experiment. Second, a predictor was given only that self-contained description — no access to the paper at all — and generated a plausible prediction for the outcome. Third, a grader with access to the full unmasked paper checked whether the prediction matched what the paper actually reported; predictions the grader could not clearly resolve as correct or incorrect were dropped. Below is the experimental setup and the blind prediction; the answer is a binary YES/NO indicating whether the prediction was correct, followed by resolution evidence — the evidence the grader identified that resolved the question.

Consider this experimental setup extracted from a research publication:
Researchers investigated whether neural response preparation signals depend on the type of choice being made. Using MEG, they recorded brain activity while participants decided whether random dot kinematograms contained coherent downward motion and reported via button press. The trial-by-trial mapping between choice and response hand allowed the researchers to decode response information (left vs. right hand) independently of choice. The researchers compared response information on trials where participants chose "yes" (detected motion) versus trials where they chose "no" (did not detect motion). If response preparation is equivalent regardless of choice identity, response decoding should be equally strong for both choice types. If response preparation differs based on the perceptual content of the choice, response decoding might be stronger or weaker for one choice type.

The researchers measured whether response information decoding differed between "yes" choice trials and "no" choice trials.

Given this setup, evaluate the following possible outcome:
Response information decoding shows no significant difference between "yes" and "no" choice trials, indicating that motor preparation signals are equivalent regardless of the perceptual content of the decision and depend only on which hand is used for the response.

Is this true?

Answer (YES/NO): YES